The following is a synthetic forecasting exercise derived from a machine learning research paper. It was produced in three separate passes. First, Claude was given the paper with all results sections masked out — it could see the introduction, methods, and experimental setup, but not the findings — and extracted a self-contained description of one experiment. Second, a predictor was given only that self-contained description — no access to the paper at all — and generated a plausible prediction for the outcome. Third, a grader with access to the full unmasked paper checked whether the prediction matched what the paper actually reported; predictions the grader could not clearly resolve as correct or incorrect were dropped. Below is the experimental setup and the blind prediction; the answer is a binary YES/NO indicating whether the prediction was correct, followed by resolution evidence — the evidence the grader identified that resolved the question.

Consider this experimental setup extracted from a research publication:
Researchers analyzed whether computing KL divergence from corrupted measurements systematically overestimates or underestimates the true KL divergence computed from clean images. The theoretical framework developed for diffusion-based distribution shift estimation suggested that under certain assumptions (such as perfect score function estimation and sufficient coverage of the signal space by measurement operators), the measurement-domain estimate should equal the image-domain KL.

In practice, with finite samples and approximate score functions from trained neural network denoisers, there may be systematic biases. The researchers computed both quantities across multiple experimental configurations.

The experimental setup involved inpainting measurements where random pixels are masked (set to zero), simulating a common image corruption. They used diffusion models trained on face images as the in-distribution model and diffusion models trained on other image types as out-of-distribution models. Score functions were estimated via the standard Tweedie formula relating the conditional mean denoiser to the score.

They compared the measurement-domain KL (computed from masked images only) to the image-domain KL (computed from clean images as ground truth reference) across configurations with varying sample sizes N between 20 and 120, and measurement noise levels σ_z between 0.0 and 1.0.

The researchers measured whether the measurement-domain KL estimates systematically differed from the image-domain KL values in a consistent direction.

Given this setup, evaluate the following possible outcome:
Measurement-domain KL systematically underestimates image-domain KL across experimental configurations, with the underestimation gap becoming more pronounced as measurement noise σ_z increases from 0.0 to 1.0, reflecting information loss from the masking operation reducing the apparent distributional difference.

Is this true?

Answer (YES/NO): NO